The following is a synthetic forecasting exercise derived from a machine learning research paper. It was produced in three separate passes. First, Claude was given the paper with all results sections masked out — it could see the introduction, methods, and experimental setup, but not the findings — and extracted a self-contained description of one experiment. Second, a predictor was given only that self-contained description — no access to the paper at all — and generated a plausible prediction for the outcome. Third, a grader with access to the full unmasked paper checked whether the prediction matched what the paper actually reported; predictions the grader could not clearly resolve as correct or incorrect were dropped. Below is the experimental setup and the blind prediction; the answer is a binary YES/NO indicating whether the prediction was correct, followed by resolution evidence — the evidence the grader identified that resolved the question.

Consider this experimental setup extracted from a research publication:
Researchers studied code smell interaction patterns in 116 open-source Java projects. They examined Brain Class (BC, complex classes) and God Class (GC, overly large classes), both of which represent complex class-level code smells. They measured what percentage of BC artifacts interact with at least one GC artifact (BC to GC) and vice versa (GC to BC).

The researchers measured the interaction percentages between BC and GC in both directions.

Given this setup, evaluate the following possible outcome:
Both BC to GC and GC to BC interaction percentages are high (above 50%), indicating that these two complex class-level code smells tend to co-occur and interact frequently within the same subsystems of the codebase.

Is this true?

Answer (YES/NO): YES